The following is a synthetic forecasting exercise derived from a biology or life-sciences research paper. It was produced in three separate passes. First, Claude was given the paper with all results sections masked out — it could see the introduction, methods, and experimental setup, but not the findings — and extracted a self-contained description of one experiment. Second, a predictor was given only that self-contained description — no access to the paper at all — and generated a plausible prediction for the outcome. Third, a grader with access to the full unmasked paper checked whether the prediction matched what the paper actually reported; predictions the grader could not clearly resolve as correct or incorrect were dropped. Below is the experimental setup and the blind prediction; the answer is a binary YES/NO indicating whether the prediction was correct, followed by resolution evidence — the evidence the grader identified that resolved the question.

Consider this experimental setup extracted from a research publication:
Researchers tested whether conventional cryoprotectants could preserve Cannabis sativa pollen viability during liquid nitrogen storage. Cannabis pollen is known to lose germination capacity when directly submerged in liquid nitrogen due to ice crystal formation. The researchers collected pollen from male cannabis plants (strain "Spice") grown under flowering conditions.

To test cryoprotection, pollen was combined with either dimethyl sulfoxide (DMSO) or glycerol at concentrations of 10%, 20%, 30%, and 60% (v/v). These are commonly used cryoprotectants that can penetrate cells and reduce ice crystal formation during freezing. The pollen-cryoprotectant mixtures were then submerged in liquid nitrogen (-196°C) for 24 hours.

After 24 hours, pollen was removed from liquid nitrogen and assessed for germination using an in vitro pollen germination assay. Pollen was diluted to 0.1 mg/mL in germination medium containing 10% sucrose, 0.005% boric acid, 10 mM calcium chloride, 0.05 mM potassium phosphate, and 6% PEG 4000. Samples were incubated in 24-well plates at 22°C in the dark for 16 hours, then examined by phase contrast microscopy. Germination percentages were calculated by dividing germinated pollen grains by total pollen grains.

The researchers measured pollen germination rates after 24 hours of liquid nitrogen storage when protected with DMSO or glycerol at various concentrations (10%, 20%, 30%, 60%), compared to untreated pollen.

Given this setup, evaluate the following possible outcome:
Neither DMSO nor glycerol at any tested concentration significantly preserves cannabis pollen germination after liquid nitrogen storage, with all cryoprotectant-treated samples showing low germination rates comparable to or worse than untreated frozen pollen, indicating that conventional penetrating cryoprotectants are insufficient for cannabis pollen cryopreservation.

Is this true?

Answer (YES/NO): YES